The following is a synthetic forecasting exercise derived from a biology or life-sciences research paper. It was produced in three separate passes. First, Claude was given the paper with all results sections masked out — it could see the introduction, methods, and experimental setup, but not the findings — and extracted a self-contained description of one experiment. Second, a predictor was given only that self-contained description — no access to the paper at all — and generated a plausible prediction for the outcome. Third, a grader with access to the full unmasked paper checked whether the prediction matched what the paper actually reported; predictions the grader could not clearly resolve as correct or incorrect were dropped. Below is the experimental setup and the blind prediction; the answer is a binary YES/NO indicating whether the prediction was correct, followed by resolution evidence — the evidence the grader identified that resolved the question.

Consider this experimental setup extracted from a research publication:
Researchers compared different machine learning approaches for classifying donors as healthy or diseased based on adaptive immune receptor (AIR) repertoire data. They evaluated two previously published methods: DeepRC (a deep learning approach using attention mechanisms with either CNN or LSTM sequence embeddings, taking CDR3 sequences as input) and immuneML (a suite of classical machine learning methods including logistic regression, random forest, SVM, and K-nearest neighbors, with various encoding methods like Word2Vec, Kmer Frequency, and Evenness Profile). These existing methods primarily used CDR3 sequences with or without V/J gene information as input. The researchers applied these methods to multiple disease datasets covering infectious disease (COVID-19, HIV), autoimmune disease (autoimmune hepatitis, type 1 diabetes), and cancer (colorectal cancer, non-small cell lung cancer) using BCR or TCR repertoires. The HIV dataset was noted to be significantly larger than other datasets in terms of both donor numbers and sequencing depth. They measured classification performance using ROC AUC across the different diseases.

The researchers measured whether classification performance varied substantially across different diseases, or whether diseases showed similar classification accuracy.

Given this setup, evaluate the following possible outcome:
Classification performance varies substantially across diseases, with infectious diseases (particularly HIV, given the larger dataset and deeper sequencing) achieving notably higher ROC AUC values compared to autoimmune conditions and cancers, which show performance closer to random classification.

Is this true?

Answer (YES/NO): NO